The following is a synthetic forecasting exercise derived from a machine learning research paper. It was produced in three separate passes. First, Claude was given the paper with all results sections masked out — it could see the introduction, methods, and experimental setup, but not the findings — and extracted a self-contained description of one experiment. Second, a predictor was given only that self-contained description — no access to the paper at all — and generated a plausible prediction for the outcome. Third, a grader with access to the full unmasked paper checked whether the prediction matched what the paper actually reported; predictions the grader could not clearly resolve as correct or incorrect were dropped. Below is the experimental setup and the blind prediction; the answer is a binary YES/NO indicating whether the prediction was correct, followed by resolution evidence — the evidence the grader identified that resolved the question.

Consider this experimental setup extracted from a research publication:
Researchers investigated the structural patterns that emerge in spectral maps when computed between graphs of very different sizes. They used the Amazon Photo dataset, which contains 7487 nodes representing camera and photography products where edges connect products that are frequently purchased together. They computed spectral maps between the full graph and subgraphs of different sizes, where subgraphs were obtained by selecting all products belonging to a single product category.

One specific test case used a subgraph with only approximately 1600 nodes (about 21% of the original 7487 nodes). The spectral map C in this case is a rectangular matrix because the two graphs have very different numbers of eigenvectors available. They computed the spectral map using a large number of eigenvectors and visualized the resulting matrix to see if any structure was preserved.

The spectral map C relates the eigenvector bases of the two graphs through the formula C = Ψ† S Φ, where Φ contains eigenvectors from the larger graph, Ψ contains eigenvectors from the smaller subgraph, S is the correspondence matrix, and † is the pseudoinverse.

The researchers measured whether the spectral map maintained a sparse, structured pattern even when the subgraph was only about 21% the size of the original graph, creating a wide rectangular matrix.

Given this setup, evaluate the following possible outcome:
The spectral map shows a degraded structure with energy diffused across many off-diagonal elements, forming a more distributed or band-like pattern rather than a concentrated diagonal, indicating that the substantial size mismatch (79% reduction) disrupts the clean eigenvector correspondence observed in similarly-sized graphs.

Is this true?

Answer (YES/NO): NO